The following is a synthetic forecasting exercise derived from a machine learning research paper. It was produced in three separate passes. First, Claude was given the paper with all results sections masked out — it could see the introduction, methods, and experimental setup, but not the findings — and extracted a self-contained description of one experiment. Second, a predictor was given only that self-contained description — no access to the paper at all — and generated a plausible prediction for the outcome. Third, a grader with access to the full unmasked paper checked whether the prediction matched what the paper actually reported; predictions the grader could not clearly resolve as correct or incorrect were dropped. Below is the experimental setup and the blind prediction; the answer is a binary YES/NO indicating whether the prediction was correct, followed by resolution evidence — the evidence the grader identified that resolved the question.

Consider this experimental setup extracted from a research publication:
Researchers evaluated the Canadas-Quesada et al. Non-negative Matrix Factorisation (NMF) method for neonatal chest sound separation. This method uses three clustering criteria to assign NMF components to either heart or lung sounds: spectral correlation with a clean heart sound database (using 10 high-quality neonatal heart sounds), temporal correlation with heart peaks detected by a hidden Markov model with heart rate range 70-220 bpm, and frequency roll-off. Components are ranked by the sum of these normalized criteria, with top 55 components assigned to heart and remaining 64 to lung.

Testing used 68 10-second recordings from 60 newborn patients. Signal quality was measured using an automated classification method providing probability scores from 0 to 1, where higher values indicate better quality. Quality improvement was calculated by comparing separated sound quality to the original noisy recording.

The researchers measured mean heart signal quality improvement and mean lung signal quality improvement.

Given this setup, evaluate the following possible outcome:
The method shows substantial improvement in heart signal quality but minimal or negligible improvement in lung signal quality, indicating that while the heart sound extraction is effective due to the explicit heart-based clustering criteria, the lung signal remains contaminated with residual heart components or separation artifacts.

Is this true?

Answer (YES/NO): NO